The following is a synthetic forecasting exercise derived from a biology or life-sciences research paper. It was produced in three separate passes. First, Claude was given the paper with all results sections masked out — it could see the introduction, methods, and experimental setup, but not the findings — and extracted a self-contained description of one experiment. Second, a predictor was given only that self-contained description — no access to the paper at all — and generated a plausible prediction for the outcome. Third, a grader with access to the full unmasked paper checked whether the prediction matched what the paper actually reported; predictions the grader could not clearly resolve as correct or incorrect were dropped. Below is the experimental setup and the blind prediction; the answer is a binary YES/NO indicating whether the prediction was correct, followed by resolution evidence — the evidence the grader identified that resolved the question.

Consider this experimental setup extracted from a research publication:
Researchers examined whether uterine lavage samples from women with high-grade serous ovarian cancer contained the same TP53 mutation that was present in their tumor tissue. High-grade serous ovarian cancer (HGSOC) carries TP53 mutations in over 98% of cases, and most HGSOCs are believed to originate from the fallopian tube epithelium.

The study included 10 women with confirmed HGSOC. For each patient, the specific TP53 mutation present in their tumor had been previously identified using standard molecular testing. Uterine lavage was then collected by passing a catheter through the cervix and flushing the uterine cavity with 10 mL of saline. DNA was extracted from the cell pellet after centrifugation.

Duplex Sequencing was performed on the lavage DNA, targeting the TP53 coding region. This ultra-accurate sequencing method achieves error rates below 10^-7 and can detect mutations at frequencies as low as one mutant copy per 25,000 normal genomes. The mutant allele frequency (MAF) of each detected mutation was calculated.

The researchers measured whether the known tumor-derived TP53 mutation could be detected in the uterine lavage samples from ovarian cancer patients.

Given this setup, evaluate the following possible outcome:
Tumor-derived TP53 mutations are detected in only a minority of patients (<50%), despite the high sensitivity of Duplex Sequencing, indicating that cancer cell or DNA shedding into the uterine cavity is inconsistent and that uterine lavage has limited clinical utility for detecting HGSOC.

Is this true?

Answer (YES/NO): NO